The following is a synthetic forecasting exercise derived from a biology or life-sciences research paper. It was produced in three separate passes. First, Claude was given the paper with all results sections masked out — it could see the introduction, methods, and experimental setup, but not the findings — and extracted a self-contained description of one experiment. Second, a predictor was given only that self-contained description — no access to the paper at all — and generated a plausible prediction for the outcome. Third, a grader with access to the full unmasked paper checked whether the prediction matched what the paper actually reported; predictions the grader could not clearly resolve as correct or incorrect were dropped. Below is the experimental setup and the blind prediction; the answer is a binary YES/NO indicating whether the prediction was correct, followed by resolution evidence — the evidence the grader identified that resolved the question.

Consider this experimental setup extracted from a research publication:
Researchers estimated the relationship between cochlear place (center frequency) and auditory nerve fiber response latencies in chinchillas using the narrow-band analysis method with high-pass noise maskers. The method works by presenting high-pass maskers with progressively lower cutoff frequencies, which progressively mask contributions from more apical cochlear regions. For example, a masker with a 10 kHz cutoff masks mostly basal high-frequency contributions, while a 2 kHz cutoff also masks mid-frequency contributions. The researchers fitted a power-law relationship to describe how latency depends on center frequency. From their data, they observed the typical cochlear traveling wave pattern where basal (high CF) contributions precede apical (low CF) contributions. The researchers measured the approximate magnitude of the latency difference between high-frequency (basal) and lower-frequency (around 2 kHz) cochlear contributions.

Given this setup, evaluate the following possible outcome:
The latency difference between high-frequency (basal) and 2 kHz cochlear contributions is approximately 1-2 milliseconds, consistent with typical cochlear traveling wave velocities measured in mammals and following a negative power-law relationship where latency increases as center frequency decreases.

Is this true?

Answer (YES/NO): NO